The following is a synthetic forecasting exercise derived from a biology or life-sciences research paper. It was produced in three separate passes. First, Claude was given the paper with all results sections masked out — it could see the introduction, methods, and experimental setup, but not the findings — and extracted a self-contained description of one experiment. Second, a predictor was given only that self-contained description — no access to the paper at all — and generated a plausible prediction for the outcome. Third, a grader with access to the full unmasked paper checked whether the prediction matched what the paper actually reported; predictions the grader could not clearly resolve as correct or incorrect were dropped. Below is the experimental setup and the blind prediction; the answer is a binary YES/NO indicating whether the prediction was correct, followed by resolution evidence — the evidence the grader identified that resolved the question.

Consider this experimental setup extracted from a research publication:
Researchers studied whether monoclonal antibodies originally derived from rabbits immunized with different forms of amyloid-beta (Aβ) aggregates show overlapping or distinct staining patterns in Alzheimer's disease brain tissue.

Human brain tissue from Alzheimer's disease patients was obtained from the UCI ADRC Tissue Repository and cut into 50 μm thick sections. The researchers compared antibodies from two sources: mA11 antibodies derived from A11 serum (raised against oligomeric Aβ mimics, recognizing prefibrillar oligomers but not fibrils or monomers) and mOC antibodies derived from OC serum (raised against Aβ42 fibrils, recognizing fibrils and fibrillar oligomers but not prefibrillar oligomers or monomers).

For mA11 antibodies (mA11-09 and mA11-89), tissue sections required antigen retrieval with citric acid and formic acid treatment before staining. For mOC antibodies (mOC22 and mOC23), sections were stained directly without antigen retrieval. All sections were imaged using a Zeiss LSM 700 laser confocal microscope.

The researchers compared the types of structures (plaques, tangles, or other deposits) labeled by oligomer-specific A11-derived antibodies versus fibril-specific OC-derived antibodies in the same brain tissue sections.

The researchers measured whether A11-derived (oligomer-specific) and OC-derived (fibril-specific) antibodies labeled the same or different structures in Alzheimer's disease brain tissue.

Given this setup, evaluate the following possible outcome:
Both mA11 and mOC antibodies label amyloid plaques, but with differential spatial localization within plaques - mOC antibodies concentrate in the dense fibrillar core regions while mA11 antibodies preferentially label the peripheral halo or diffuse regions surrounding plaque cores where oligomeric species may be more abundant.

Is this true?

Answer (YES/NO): NO